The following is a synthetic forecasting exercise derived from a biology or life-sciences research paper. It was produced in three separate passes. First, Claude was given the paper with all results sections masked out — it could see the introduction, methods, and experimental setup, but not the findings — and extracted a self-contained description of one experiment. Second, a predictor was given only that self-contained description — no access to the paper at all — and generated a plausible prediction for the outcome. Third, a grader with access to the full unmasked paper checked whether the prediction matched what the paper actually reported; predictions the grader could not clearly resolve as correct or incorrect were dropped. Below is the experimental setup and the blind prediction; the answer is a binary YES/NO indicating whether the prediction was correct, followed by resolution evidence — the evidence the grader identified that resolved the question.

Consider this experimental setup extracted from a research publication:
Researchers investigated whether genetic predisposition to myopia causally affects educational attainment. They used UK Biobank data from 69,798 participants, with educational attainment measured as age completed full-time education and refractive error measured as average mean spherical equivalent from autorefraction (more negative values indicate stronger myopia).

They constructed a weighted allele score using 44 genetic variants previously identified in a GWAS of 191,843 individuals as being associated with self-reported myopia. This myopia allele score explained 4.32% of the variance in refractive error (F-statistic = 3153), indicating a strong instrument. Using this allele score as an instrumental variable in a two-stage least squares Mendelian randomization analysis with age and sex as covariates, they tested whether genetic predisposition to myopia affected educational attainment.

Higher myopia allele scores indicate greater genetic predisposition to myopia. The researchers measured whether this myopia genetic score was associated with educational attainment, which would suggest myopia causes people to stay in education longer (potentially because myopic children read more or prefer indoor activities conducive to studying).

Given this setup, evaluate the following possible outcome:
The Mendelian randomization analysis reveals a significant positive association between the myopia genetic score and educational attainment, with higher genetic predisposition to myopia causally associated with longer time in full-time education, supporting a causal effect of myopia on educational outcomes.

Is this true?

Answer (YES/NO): NO